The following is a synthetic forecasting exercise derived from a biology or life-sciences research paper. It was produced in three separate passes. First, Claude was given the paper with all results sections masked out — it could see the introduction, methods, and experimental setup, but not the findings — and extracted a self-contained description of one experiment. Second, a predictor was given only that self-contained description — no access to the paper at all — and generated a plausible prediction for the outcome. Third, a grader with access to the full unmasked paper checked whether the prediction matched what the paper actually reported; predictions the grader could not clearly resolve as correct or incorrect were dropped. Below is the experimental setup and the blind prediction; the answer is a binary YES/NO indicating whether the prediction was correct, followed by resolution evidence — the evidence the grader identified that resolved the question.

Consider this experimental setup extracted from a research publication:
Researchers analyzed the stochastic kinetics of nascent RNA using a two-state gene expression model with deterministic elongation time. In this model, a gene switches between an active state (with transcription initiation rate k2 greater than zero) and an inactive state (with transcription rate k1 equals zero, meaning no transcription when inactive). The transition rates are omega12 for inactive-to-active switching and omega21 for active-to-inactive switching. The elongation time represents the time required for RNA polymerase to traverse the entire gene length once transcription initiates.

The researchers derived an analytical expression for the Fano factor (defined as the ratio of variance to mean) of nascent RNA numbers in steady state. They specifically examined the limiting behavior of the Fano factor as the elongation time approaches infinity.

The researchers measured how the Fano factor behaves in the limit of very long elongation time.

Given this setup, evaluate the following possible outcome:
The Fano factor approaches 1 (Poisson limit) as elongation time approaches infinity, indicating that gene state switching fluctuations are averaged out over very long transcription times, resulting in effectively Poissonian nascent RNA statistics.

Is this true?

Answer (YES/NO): NO